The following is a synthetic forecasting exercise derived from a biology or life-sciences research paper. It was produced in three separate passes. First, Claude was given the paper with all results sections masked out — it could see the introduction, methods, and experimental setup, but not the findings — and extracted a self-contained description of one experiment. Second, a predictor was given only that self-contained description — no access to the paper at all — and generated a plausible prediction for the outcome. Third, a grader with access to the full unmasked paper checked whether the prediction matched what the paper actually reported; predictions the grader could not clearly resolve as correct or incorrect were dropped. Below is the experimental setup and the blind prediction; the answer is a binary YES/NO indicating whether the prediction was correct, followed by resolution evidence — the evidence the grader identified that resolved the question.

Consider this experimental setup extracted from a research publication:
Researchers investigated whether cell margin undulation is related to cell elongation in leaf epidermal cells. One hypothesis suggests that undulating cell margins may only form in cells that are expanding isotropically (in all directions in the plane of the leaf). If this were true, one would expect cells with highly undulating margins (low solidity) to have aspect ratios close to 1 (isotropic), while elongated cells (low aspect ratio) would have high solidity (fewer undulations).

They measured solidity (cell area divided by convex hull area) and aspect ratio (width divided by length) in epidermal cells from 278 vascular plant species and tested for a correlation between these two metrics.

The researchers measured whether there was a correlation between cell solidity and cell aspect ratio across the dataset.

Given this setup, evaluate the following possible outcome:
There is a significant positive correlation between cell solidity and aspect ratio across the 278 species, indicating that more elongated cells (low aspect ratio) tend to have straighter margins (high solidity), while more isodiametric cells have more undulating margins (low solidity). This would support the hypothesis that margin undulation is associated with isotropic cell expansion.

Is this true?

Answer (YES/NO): NO